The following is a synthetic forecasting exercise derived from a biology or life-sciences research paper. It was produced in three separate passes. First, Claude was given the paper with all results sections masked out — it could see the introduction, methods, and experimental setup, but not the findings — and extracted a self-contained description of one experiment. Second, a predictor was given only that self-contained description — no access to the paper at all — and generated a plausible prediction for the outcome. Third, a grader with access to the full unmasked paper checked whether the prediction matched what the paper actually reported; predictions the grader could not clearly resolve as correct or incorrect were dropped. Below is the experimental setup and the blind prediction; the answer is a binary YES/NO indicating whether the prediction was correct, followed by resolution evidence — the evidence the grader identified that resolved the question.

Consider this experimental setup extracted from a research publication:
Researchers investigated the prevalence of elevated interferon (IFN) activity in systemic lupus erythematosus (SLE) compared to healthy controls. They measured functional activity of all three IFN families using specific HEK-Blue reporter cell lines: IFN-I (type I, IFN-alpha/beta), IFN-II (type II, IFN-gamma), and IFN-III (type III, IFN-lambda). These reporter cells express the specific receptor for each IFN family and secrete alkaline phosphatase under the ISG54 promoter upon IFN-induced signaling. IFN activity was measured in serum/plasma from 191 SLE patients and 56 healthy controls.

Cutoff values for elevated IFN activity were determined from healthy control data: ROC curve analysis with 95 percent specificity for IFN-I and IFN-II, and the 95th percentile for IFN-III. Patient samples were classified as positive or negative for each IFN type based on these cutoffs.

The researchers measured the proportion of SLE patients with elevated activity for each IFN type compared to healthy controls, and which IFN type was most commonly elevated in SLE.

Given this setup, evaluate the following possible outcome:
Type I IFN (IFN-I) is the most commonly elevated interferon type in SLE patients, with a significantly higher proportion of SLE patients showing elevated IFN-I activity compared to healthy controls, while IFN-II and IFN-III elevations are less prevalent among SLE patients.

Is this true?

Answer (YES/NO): NO